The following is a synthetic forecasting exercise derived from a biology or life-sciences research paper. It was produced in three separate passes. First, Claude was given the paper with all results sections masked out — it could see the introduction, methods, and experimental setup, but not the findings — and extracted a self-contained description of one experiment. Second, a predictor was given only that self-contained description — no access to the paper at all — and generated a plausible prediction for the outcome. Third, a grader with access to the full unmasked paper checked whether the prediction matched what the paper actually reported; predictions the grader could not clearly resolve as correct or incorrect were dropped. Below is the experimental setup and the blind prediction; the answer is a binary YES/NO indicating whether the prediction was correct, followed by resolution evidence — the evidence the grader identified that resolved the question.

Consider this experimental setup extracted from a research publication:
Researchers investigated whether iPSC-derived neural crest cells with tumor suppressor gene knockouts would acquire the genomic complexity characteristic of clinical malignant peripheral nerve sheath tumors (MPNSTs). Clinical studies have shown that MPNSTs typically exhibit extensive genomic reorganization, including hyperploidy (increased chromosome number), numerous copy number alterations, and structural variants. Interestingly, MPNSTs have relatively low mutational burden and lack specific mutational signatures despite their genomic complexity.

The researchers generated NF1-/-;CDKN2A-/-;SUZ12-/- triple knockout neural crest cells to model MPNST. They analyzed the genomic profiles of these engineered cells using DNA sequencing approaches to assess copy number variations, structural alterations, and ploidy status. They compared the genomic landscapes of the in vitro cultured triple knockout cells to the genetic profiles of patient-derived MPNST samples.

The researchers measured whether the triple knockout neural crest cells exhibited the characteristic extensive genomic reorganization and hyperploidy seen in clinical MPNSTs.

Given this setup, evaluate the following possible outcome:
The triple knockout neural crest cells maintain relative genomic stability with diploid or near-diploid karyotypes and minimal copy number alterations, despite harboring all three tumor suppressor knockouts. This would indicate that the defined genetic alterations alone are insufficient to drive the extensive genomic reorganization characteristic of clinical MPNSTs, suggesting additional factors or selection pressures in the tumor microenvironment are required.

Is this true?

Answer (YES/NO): YES